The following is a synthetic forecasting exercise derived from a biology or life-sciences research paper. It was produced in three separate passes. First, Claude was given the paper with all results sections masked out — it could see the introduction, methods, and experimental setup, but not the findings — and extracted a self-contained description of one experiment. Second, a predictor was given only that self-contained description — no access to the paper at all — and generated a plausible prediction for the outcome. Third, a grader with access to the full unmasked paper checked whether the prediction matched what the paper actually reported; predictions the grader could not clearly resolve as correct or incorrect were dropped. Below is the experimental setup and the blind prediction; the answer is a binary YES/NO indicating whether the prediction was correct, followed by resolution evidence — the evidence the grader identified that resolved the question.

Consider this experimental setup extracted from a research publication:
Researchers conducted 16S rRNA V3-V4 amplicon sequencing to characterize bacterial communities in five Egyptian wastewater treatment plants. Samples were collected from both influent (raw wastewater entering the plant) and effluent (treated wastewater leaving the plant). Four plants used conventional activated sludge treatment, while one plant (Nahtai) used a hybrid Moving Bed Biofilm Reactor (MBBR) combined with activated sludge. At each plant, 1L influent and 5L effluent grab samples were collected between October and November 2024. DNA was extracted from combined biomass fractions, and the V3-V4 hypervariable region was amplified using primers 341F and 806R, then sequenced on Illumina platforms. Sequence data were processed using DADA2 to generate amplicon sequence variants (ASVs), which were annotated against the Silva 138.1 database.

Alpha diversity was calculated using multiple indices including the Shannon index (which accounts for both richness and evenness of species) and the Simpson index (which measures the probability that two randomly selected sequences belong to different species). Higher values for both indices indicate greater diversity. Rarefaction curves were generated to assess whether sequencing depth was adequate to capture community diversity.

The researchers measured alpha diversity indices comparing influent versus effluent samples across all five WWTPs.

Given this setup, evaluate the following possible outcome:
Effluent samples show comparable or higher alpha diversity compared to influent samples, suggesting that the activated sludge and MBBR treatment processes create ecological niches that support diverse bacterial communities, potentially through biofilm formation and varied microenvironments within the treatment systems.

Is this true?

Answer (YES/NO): YES